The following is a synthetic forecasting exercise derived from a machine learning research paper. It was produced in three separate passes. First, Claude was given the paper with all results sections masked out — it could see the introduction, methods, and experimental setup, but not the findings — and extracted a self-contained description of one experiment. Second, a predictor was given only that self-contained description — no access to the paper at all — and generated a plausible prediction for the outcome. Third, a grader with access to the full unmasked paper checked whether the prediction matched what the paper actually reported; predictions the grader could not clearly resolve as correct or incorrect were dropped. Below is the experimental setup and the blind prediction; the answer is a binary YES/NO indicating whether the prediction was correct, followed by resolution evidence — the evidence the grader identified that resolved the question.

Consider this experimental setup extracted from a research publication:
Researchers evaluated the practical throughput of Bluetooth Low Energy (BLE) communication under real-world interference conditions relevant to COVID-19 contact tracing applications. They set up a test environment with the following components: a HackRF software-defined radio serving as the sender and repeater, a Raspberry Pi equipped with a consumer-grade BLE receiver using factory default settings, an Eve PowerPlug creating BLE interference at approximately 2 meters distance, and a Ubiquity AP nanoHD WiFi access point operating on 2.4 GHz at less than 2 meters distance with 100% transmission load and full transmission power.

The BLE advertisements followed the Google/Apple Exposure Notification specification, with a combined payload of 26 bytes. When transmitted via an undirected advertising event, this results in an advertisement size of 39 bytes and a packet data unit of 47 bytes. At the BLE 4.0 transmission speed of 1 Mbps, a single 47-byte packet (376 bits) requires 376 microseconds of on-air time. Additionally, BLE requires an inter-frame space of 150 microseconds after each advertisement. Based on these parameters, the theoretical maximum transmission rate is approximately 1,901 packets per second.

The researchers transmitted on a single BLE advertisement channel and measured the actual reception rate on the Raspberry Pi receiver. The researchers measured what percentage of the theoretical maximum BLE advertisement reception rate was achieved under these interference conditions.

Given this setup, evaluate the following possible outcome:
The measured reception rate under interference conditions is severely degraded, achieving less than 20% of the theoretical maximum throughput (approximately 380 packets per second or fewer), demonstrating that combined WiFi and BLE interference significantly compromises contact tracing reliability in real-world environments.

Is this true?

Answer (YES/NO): YES